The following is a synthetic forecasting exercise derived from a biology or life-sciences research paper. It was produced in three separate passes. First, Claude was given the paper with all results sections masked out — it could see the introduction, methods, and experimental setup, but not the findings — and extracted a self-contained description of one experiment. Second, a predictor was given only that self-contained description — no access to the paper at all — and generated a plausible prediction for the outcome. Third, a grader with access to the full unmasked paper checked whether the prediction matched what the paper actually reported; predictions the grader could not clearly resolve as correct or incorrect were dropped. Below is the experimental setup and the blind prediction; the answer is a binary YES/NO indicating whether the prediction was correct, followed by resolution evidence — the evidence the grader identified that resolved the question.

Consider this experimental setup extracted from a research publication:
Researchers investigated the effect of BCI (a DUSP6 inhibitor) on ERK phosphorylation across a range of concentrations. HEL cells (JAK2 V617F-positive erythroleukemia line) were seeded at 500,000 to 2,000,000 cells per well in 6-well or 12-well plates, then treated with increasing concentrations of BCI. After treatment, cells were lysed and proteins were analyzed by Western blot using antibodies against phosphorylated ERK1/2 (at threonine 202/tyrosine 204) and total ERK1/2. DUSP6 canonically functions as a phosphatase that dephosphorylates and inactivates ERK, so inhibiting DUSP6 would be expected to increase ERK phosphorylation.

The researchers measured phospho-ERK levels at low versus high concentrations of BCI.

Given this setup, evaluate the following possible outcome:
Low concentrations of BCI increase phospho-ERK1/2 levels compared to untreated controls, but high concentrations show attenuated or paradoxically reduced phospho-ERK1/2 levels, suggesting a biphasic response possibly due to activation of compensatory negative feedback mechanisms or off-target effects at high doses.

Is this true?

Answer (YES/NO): YES